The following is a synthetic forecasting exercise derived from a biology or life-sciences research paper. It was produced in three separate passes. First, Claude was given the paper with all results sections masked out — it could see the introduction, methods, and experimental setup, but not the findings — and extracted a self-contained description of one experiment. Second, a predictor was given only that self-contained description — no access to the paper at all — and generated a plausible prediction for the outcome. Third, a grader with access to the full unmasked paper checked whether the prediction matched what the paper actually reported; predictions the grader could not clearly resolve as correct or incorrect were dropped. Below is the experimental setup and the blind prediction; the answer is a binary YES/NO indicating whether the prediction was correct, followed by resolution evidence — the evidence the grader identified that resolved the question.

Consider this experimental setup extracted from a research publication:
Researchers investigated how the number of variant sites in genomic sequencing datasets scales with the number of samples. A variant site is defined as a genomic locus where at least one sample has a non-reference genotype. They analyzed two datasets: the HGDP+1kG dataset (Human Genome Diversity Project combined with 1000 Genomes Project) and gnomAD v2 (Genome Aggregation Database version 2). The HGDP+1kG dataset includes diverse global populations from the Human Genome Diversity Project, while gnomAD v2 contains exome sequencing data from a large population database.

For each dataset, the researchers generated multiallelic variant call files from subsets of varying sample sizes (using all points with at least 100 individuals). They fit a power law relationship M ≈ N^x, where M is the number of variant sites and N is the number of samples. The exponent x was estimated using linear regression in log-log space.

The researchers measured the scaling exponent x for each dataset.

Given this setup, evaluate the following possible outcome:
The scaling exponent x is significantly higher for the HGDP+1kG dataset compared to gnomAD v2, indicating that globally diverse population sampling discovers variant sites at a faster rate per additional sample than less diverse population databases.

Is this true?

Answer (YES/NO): NO